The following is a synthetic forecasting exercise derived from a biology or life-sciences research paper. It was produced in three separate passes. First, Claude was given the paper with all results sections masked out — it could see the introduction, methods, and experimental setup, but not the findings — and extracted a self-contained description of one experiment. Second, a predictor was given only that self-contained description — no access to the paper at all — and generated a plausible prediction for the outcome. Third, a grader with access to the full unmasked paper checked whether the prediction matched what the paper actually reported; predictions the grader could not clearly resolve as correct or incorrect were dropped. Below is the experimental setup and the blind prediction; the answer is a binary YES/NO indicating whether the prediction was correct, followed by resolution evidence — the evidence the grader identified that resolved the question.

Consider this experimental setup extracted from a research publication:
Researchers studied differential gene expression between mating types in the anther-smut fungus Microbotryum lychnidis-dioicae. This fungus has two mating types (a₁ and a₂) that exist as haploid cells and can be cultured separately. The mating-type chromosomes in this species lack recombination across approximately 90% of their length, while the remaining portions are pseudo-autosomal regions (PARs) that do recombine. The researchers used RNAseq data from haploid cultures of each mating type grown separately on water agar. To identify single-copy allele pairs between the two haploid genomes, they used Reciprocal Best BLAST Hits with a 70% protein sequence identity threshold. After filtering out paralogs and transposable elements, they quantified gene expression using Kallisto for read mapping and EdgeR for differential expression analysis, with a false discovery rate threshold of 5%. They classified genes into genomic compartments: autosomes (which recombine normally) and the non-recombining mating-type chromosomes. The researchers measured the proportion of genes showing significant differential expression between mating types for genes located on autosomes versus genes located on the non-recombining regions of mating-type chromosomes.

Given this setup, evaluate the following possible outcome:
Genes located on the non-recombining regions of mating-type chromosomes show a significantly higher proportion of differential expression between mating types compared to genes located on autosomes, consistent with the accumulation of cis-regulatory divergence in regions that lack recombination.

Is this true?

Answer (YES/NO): YES